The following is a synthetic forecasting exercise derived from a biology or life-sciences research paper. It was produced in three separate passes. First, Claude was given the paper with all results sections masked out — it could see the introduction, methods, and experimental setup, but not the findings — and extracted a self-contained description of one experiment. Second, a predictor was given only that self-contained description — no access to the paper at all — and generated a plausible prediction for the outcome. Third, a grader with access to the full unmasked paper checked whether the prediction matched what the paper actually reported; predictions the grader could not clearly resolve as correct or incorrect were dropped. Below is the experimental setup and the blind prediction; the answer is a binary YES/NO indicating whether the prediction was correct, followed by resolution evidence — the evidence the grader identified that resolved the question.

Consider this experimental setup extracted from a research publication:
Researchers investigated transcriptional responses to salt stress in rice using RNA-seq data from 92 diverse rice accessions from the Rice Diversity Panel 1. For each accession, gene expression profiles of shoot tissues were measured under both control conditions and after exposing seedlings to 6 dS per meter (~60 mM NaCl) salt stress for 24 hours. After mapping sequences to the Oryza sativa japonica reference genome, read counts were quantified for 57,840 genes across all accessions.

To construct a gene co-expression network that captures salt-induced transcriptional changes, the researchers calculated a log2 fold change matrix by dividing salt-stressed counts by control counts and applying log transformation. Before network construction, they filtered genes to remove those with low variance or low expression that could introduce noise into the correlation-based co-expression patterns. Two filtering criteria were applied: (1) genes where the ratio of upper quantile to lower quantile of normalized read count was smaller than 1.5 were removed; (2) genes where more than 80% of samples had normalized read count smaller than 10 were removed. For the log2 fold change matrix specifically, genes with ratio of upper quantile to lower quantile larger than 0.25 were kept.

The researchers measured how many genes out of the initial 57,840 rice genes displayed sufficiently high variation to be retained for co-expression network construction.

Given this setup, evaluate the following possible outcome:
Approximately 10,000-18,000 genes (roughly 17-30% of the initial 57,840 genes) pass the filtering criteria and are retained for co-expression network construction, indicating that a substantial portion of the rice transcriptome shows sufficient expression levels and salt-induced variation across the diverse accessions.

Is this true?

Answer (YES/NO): NO